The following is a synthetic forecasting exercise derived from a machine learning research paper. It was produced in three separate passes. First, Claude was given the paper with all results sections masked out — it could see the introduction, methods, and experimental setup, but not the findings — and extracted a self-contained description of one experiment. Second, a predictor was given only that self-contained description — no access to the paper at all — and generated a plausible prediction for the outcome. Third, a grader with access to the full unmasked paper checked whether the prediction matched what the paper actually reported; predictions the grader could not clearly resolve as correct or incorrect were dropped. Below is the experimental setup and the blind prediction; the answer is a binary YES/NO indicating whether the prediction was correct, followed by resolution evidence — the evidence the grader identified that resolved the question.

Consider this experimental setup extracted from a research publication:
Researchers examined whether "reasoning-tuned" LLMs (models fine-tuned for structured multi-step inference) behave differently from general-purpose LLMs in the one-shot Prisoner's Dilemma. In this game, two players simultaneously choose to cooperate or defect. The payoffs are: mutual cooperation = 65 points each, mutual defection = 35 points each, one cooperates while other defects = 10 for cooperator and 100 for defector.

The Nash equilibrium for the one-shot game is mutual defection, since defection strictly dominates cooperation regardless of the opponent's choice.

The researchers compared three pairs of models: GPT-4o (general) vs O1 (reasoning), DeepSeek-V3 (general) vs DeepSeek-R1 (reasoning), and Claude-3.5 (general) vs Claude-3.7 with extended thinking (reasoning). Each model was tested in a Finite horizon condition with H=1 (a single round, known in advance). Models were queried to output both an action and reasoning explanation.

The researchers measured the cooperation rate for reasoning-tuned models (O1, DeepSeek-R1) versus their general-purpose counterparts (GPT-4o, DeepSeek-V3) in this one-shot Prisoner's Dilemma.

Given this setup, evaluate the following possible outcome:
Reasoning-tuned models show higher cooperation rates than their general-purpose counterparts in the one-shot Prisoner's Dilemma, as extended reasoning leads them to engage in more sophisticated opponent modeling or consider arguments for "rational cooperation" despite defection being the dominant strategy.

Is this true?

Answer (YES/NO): NO